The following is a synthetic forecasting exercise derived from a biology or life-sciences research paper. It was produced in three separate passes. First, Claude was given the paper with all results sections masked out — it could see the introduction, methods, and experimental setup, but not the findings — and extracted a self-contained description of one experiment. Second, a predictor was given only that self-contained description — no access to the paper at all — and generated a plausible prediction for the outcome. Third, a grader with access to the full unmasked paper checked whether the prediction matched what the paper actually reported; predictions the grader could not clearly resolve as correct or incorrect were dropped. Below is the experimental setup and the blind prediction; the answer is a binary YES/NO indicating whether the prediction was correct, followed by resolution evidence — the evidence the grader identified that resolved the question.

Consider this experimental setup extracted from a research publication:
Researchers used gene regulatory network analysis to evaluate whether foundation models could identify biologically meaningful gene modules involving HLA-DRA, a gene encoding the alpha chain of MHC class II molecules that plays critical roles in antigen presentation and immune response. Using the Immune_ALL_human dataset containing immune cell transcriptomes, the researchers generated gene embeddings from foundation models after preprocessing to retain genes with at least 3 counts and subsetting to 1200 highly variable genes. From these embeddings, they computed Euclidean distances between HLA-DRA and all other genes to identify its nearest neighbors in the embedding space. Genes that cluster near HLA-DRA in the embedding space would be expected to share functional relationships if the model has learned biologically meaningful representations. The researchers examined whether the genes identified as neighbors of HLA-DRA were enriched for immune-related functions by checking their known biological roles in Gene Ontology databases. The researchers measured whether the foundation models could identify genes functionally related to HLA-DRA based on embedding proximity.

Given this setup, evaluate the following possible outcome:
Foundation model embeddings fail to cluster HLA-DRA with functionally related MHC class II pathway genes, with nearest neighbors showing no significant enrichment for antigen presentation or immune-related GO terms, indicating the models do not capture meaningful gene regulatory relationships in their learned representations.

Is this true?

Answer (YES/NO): NO